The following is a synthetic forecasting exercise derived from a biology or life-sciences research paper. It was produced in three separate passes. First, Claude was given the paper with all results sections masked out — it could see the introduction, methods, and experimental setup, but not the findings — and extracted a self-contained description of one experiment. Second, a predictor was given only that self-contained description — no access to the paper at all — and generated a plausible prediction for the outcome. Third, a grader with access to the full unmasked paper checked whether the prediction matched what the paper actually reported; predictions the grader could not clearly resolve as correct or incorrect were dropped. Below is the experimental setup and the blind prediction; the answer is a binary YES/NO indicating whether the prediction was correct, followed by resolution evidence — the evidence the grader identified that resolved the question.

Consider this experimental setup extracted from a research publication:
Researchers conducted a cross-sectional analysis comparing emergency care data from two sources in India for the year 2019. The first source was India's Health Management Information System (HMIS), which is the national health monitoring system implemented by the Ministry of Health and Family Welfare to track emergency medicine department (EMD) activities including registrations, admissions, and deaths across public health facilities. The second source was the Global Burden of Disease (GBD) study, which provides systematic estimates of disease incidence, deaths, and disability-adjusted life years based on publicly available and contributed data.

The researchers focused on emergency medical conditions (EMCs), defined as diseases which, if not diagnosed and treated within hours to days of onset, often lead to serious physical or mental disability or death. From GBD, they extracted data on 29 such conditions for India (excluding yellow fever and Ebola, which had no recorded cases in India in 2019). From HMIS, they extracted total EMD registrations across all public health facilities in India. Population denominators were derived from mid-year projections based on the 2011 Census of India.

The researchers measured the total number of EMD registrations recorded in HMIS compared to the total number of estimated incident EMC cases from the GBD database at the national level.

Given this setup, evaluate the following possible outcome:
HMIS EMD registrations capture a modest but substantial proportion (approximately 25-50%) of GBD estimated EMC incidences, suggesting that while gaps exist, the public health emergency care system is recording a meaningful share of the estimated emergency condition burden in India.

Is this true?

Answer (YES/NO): NO